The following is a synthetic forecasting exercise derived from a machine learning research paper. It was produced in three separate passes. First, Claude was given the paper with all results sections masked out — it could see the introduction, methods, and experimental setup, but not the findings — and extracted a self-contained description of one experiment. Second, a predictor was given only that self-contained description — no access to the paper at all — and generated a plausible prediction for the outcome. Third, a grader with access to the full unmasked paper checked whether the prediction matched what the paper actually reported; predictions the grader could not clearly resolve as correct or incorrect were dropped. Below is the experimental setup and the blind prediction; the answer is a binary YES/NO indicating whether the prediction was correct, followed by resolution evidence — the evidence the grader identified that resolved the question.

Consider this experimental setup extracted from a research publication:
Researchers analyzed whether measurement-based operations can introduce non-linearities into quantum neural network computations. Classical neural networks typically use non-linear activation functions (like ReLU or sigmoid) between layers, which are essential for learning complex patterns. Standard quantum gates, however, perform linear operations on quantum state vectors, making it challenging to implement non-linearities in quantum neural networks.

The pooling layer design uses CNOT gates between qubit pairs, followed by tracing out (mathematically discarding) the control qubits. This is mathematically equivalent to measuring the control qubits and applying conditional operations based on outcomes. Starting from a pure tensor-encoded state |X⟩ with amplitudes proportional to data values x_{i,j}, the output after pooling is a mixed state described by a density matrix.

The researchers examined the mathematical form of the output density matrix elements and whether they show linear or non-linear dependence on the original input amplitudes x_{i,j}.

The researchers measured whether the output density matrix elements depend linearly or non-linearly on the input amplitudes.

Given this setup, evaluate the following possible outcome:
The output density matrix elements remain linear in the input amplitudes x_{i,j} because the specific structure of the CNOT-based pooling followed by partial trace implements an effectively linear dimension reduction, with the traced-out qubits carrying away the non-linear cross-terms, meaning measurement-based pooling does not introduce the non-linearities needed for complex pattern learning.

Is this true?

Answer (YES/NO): NO